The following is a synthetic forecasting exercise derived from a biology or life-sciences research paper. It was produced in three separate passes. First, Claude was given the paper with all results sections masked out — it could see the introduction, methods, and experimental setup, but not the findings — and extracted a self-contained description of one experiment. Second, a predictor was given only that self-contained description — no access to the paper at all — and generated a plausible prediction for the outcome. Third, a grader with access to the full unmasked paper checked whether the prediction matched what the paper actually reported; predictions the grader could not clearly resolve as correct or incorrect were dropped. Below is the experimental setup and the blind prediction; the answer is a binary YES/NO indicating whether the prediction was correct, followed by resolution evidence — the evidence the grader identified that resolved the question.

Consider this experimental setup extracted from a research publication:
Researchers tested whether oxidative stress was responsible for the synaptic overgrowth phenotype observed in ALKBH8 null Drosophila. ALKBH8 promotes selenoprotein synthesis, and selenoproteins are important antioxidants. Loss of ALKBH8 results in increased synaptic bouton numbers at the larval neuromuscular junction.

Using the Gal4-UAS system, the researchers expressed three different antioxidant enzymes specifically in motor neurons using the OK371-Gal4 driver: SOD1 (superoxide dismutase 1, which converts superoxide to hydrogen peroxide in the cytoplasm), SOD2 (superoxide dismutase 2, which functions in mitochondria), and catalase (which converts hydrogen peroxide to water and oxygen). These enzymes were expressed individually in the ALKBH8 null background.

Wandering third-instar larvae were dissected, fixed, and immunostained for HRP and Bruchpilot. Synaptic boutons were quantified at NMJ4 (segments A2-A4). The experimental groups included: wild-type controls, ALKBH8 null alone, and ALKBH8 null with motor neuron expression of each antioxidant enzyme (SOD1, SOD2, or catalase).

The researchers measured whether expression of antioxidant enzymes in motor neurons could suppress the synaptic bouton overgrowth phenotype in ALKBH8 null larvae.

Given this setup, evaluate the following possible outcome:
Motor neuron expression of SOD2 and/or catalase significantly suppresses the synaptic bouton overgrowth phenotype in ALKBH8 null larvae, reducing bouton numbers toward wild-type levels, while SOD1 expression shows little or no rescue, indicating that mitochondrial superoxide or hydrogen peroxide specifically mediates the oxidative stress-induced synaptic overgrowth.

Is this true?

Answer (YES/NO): NO